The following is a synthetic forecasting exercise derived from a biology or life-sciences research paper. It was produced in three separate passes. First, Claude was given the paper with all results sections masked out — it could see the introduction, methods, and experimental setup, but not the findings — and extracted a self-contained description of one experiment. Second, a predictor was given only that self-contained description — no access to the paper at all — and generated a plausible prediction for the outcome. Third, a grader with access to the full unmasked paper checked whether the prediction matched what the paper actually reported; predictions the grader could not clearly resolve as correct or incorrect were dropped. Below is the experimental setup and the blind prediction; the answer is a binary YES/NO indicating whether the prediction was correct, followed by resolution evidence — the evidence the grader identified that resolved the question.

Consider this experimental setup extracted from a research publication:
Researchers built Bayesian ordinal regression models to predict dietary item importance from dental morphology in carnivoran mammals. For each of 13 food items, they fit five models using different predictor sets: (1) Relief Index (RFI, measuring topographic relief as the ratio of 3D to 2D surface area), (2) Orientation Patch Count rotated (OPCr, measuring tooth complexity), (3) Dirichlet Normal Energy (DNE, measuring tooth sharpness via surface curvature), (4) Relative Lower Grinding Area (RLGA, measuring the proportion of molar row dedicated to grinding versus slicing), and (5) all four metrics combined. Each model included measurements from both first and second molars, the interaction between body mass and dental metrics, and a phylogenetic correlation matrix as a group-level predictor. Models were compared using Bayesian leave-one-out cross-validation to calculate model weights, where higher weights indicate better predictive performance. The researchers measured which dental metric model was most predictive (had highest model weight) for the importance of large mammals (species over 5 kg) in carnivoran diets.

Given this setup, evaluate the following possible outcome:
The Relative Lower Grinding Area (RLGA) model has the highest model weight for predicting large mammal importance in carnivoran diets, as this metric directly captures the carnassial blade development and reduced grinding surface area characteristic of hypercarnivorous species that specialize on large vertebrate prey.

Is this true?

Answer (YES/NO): YES